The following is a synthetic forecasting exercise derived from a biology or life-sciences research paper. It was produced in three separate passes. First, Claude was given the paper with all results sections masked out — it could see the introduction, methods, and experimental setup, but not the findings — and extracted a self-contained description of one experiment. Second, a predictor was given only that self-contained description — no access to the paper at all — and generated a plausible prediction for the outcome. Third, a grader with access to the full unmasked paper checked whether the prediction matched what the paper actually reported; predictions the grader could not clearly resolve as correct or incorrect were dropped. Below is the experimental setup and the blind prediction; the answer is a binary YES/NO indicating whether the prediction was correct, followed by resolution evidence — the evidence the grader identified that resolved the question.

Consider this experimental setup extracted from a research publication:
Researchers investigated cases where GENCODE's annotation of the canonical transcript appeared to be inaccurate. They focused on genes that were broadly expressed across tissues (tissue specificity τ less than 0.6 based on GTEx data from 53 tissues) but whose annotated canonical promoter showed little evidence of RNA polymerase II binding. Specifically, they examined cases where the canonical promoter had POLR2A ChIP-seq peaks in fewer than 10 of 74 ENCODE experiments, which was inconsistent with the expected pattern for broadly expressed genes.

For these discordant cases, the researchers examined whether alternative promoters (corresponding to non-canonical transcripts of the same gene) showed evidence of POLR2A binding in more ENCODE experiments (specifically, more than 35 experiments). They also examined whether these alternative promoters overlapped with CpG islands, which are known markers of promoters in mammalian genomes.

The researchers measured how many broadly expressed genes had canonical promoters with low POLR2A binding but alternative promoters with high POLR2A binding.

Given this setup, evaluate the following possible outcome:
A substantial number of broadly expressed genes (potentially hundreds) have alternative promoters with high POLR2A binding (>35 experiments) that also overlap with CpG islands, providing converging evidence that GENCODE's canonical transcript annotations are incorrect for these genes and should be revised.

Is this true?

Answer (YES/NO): NO